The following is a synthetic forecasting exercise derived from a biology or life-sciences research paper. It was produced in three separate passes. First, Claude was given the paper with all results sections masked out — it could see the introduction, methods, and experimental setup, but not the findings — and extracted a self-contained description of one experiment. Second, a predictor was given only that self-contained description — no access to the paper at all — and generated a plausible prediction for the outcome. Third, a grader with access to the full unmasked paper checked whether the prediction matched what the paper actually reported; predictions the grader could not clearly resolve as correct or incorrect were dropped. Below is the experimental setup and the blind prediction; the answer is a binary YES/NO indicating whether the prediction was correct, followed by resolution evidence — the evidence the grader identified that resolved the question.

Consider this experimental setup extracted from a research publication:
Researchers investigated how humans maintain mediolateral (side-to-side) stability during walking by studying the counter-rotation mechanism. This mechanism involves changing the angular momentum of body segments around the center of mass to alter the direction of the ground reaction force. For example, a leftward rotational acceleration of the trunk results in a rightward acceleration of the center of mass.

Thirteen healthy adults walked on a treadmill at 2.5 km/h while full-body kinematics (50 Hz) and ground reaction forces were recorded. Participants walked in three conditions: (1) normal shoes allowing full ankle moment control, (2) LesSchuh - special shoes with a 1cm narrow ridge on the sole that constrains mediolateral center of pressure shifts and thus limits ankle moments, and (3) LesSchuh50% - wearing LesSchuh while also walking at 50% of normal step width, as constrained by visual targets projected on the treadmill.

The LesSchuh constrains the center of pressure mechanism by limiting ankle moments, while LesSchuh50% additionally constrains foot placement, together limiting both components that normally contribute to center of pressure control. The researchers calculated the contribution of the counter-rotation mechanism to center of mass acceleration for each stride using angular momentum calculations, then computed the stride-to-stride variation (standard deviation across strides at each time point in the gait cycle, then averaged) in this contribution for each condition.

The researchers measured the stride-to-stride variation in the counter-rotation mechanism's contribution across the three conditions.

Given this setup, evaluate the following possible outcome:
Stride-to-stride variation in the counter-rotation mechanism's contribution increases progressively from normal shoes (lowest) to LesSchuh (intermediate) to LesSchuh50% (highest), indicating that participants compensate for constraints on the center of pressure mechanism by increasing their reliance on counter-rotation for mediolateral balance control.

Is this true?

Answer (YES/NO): YES